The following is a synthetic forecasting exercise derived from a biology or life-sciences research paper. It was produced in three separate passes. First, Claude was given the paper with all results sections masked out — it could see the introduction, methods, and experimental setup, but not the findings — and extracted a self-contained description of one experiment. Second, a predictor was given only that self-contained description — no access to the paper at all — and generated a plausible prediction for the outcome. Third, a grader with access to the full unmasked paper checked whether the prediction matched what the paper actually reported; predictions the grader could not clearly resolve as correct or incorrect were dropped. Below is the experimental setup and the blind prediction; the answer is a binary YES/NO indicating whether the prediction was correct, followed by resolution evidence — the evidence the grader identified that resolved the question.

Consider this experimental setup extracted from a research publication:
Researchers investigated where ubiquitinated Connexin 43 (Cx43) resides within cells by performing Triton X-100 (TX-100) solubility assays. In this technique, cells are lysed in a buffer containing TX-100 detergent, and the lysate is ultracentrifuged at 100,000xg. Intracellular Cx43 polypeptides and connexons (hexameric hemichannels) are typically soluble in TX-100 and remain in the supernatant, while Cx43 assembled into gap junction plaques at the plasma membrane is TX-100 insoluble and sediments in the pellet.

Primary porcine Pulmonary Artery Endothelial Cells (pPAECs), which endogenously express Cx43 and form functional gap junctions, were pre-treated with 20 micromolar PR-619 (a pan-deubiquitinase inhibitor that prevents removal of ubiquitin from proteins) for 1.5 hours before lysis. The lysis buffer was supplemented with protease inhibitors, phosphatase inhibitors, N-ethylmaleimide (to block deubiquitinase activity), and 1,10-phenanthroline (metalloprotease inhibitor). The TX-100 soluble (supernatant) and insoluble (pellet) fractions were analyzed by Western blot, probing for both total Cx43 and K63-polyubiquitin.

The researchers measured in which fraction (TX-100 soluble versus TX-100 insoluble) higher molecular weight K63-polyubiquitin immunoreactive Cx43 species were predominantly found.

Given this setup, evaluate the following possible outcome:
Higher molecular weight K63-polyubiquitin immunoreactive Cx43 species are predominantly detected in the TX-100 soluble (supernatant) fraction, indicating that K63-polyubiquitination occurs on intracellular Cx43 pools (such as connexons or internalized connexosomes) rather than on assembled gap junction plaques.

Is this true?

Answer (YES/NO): NO